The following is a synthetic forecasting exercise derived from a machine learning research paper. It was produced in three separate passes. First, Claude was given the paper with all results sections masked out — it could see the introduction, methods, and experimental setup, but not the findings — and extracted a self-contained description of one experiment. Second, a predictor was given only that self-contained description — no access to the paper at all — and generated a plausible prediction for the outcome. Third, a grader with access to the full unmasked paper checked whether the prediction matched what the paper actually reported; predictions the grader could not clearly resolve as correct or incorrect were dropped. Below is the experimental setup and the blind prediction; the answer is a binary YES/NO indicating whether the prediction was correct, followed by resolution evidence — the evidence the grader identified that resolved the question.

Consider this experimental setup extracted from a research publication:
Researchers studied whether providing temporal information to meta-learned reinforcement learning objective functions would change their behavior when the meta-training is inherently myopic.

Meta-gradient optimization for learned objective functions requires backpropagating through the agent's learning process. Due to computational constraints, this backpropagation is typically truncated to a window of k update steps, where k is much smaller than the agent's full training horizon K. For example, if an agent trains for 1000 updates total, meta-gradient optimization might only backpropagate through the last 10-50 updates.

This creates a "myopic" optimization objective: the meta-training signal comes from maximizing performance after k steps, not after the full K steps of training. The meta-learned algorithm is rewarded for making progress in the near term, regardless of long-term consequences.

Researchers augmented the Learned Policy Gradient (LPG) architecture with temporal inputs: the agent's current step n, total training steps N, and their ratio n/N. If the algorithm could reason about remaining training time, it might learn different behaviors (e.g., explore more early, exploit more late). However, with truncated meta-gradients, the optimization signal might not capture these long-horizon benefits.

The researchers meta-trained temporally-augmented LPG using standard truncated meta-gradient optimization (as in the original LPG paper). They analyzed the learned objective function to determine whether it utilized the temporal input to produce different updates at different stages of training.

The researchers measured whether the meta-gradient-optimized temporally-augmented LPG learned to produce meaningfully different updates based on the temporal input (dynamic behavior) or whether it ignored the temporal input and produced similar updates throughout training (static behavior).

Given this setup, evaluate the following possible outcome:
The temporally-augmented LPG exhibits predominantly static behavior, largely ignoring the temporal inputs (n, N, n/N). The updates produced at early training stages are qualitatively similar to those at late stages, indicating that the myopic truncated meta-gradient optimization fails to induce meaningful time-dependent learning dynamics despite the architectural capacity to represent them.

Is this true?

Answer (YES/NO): NO